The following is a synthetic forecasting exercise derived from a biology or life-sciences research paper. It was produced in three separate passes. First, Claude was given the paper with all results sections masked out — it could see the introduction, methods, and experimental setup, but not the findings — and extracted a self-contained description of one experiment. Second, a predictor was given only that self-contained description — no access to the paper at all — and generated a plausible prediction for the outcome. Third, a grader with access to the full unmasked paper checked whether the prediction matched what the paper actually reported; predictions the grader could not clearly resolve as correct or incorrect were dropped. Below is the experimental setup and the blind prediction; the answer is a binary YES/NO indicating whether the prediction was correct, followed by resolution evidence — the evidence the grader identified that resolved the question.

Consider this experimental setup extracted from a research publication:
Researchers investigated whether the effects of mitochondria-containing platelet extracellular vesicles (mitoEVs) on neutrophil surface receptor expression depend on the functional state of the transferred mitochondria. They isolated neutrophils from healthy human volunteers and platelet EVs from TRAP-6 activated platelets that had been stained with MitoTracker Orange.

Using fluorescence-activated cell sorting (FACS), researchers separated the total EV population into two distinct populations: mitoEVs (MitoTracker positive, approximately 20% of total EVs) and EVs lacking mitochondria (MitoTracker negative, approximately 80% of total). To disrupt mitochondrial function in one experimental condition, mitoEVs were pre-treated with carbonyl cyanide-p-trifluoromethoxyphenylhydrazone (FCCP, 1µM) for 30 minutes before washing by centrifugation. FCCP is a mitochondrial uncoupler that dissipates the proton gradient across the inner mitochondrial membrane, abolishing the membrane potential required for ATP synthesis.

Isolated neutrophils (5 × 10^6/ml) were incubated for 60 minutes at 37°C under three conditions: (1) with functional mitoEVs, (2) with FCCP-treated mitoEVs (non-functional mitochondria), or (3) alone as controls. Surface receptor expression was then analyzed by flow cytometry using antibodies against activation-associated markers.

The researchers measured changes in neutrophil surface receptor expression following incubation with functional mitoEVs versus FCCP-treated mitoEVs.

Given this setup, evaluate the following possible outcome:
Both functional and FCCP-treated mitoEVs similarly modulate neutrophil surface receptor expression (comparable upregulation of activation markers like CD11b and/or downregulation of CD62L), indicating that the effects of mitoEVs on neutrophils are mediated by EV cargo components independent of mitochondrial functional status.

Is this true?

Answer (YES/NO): NO